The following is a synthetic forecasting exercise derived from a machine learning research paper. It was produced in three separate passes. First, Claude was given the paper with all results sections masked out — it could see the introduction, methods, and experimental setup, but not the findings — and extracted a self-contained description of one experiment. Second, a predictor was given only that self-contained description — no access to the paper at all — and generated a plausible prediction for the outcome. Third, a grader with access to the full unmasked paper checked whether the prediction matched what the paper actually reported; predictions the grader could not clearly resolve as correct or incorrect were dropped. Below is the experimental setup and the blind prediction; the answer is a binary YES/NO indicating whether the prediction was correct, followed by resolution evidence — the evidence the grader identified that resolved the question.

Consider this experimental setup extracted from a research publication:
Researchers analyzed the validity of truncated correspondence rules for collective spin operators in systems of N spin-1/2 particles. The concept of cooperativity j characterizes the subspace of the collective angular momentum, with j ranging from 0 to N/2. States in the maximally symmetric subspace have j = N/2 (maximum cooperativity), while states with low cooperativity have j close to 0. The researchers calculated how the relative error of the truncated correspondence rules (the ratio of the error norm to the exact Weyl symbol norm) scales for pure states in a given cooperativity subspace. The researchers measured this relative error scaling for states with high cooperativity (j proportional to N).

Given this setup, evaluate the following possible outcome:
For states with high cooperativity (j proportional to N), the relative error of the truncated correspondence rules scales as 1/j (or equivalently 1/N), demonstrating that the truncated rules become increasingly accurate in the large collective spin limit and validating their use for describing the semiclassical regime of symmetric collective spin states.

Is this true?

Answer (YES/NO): NO